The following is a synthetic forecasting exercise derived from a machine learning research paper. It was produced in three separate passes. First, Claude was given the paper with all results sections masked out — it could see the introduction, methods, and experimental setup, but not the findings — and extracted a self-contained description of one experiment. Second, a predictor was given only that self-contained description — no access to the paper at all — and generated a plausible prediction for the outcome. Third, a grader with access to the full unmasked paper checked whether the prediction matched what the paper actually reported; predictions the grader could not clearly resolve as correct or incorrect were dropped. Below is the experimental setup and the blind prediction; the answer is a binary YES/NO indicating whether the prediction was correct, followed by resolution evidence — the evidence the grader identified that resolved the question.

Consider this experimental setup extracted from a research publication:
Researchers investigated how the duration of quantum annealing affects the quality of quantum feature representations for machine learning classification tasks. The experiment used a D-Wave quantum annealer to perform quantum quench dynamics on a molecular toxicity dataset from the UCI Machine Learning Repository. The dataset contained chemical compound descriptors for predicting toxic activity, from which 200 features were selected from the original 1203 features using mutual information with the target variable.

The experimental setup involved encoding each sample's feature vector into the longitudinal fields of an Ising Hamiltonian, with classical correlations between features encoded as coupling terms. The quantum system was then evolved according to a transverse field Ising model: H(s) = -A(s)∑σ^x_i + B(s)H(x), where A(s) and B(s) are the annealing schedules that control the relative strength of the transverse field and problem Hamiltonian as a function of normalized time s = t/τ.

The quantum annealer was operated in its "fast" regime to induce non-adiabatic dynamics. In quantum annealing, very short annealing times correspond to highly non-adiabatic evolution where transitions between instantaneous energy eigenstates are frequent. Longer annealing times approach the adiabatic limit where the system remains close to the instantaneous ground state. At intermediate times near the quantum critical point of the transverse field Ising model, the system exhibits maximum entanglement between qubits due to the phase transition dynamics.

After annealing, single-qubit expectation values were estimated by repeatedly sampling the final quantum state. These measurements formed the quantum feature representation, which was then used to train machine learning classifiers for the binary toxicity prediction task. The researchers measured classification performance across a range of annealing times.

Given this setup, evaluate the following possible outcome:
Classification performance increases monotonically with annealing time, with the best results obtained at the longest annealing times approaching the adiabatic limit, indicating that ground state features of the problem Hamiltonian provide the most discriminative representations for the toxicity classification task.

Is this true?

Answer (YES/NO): NO